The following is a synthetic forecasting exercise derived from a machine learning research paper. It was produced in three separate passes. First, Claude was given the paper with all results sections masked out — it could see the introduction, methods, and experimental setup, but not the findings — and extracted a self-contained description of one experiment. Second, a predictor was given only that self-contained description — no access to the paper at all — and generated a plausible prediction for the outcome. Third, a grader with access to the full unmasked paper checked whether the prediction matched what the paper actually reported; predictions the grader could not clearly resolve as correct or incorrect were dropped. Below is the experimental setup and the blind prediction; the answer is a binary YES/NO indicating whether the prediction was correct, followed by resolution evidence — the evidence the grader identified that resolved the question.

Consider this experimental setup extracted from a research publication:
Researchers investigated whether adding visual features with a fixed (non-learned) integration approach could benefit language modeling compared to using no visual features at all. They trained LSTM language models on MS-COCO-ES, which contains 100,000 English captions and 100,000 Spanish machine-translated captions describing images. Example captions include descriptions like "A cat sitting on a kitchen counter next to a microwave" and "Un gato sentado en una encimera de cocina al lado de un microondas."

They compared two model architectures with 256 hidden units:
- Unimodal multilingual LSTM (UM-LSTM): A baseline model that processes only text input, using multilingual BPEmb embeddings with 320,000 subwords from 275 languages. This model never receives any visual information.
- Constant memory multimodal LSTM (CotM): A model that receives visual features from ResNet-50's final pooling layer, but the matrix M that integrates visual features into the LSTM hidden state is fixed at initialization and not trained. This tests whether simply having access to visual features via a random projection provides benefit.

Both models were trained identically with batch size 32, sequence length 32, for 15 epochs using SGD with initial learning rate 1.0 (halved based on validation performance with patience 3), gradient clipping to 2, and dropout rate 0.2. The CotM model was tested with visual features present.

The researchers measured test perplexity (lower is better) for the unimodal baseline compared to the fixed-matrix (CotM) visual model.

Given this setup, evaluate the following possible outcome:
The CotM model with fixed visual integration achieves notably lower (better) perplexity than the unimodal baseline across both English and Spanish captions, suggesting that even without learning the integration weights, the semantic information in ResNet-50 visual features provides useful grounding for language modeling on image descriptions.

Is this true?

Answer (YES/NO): NO